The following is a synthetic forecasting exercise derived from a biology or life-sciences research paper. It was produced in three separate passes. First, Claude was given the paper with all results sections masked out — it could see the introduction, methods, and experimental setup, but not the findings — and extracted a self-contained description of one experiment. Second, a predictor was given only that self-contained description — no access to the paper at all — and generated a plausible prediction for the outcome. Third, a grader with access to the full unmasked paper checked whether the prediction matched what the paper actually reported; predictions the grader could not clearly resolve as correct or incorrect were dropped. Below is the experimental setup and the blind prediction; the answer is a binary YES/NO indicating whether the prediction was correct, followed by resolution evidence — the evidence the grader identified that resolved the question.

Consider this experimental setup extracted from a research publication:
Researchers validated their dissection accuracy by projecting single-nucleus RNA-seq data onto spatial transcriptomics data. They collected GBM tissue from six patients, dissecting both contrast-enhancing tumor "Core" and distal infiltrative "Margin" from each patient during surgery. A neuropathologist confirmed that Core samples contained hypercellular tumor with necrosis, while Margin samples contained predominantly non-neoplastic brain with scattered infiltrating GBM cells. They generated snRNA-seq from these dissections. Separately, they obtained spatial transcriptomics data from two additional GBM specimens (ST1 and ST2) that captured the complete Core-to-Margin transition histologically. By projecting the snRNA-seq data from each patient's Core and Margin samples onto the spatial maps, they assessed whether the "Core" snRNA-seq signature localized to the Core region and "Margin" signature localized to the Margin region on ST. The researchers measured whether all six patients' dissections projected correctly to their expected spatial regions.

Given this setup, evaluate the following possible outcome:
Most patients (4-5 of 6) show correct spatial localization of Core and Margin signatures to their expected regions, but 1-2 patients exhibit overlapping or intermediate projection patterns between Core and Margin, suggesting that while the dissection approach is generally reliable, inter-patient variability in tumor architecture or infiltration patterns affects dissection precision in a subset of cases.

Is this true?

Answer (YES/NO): NO